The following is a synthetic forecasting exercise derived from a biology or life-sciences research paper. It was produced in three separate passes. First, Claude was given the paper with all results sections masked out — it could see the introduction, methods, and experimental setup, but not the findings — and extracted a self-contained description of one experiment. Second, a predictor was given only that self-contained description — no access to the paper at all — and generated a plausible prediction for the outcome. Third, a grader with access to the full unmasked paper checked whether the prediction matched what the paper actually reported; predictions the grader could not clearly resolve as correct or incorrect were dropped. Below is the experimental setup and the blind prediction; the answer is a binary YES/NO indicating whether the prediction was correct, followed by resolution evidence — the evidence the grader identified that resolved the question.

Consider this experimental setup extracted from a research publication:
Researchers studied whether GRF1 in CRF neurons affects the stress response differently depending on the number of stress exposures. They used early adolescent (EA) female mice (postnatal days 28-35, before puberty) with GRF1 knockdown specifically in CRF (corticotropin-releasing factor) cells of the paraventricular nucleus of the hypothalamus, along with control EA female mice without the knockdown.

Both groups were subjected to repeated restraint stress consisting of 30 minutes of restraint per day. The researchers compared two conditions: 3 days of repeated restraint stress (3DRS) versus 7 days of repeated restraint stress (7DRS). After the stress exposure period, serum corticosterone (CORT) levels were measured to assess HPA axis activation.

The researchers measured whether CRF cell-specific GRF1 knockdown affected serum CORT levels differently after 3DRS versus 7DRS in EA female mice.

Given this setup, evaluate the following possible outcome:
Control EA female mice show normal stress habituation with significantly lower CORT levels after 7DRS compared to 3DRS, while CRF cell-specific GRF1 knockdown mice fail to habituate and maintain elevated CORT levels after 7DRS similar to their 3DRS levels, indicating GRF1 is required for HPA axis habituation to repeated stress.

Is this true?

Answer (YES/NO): NO